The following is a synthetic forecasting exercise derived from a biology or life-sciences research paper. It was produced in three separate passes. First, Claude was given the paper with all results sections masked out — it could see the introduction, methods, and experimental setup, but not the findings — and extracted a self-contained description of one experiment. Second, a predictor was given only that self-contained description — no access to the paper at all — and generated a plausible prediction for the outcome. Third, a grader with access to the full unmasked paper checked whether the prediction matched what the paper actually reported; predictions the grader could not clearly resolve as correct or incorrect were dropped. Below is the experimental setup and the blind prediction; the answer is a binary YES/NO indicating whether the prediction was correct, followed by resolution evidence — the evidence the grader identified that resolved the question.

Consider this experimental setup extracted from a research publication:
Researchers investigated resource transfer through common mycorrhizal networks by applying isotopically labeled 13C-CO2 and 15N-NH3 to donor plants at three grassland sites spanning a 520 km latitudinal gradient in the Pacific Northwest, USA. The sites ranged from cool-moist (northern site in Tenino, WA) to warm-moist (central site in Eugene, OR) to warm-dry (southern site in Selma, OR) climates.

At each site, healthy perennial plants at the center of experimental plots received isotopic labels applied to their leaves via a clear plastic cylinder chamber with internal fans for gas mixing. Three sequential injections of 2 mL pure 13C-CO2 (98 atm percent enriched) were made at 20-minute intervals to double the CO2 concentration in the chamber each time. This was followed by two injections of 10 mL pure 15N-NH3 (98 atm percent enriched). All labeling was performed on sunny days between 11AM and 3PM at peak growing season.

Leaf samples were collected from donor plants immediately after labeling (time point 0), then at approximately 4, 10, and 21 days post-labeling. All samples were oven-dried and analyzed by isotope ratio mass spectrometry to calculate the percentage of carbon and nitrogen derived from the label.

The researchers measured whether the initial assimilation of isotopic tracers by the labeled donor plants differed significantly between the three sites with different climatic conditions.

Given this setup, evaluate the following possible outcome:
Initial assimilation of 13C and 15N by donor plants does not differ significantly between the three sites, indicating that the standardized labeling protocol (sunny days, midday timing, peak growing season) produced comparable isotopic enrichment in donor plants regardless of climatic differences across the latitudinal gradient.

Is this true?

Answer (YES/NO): YES